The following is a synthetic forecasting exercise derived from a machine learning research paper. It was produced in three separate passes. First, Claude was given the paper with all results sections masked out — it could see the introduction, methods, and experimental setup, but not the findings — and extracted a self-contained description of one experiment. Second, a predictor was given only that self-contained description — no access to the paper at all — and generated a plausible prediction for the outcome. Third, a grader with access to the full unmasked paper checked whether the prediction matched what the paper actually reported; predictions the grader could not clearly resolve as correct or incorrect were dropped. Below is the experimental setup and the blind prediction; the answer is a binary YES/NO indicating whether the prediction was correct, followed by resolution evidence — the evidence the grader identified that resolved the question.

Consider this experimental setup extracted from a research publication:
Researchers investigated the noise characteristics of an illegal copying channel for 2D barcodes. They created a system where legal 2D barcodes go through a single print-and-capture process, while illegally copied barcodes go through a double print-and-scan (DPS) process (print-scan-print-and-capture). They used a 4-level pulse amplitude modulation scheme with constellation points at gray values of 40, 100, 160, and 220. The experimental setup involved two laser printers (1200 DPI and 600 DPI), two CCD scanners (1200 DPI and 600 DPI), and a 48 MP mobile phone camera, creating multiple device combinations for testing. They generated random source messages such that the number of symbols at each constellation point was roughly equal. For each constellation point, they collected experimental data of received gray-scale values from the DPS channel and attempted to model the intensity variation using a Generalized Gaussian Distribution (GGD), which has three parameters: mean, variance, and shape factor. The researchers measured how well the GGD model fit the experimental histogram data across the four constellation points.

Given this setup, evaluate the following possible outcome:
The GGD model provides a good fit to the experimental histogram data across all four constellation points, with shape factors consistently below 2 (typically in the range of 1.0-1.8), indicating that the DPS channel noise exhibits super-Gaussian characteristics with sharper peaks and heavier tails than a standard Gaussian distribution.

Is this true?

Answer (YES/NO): NO